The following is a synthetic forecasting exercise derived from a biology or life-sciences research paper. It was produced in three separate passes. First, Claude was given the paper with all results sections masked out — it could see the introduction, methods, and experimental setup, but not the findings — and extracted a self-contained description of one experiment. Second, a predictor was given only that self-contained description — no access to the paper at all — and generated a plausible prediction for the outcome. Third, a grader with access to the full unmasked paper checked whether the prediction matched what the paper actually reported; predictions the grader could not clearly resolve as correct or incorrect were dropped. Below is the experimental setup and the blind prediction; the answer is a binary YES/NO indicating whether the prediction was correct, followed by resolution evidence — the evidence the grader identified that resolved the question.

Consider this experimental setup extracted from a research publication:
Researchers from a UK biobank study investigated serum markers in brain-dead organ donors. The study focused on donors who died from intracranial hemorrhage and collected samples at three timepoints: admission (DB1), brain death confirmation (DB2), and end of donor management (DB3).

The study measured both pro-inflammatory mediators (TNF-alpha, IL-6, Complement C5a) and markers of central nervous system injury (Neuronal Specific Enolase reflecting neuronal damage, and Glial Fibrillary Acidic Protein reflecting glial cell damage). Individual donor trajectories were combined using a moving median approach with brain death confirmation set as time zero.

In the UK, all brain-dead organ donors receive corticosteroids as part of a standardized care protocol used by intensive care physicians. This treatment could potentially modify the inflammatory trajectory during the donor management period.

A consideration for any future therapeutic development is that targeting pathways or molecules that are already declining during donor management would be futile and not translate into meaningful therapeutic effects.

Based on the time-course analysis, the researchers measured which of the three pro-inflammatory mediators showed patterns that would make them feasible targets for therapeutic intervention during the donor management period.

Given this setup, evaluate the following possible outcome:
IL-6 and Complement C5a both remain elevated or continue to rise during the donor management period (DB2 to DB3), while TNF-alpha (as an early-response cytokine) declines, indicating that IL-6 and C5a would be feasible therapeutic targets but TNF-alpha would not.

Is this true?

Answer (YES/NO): NO